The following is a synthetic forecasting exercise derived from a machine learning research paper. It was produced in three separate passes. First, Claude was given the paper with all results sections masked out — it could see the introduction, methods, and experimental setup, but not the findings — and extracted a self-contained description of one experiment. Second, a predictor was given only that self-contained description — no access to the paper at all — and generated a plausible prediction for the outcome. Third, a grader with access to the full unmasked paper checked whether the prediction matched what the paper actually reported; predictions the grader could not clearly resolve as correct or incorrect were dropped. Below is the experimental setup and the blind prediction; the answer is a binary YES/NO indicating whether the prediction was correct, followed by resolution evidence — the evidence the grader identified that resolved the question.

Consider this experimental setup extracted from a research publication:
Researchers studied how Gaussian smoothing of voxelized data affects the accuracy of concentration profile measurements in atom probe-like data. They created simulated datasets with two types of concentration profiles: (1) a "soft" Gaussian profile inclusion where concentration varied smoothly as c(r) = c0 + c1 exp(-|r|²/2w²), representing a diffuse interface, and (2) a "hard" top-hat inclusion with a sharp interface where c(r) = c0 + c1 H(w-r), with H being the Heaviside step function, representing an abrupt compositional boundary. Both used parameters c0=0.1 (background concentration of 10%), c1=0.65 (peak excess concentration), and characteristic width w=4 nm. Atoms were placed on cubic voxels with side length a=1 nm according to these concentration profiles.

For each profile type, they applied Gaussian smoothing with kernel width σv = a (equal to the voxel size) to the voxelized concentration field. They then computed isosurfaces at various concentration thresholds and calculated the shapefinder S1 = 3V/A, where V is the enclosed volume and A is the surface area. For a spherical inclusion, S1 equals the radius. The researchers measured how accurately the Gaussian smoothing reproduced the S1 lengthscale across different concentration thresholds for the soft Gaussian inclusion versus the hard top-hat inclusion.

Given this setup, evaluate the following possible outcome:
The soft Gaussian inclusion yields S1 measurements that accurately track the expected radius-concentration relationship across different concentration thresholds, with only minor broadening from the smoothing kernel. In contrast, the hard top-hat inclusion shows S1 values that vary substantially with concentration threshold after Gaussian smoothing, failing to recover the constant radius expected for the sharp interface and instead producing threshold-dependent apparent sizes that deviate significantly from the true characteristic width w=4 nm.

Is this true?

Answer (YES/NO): NO